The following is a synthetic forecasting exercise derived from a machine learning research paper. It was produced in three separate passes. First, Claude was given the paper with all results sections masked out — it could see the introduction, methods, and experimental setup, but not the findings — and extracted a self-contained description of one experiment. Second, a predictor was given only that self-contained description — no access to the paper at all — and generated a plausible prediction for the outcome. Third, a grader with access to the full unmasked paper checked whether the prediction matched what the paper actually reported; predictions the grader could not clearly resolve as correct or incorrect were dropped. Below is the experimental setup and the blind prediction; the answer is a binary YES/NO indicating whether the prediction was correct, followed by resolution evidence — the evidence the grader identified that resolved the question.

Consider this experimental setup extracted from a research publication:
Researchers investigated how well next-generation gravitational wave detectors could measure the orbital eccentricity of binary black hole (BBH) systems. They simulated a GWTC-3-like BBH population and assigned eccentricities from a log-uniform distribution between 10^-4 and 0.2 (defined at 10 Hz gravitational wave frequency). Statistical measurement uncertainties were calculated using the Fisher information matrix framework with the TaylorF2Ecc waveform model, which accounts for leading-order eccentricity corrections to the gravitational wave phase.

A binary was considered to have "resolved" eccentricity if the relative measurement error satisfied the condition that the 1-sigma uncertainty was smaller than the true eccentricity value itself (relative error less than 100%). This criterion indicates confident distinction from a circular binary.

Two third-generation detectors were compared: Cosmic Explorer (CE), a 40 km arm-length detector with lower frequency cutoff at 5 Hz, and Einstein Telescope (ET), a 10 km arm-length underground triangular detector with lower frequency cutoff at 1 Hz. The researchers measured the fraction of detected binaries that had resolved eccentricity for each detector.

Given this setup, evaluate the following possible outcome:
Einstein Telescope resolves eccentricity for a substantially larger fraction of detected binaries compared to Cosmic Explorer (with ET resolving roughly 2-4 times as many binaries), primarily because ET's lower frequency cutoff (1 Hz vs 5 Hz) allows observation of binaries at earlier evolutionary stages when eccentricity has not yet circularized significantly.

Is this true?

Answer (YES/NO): NO